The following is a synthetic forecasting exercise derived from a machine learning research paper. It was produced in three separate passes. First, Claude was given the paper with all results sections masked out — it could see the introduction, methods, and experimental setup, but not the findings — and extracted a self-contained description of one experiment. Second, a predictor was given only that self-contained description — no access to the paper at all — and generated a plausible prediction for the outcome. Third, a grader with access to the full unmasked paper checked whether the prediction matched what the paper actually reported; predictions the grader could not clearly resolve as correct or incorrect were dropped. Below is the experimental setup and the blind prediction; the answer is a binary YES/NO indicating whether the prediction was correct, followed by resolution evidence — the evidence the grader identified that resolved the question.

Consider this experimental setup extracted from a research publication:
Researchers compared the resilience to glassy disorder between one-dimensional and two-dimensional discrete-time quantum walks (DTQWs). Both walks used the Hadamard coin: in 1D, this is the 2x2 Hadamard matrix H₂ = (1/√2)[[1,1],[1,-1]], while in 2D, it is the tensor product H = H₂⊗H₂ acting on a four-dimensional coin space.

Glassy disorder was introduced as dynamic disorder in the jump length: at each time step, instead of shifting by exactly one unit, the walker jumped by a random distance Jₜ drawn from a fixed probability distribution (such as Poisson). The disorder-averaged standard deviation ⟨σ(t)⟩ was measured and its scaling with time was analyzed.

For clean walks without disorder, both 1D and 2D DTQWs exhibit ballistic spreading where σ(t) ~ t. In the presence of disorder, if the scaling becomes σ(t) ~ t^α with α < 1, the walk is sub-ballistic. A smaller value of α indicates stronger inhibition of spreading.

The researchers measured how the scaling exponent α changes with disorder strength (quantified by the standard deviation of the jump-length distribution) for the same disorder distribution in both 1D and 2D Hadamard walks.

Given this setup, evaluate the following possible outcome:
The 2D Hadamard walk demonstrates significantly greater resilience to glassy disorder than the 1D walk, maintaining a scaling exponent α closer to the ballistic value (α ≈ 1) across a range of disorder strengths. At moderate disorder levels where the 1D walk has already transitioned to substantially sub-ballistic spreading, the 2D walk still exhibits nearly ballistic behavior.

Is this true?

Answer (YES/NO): NO